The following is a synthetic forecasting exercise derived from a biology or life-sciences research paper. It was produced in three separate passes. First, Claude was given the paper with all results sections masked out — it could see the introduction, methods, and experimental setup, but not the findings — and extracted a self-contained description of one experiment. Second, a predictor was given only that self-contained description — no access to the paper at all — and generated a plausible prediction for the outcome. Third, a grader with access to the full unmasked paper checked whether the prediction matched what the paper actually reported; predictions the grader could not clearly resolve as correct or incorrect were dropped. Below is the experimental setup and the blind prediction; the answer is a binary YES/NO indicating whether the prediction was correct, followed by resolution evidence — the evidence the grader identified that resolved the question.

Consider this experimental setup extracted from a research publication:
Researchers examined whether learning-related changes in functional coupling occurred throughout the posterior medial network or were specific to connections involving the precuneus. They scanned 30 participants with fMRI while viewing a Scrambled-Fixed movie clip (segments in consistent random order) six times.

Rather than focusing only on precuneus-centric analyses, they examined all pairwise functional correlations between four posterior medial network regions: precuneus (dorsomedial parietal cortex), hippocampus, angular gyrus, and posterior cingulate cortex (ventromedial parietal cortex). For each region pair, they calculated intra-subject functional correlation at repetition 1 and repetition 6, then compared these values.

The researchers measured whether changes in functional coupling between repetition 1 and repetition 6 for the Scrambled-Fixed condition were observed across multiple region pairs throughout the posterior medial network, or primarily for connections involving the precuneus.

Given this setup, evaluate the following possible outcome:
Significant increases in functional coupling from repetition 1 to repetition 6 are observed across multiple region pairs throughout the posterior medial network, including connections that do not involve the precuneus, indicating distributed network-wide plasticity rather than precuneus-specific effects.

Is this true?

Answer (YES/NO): YES